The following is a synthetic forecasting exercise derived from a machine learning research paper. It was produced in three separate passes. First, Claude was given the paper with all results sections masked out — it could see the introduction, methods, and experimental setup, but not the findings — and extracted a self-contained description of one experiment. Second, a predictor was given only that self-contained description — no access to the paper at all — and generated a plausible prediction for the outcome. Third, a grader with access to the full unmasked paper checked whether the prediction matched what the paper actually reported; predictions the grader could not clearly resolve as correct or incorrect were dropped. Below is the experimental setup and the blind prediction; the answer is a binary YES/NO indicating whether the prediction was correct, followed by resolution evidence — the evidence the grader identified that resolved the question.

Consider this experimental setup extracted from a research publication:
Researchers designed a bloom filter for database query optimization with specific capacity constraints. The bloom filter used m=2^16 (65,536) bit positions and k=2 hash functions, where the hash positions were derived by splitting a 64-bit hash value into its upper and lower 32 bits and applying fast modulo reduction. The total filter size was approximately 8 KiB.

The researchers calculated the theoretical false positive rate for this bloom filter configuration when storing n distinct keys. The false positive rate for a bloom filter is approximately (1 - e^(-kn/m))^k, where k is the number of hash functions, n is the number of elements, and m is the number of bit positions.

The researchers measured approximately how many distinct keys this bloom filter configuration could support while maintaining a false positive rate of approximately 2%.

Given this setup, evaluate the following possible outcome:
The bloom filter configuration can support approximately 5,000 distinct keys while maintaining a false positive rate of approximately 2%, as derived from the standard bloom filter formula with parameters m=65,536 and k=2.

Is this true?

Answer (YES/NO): YES